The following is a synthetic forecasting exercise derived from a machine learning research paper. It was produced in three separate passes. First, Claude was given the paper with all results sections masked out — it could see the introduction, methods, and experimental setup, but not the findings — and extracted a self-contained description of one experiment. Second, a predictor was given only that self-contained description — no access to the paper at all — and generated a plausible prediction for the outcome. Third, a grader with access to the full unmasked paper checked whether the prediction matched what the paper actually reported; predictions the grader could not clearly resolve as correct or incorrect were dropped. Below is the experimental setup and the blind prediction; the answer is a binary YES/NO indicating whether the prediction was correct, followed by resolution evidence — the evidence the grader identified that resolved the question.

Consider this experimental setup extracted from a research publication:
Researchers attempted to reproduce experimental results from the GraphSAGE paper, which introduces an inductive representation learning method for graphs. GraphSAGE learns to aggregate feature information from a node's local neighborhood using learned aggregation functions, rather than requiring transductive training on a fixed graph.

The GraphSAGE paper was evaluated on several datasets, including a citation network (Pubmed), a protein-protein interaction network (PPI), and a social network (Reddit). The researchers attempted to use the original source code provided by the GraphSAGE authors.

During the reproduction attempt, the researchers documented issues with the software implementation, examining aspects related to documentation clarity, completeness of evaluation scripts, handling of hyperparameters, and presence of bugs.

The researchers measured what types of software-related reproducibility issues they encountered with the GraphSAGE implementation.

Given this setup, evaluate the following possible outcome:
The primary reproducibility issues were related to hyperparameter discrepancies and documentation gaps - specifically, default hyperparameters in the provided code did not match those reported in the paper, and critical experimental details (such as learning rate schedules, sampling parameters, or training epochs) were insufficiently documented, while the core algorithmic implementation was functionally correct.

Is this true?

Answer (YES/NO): NO